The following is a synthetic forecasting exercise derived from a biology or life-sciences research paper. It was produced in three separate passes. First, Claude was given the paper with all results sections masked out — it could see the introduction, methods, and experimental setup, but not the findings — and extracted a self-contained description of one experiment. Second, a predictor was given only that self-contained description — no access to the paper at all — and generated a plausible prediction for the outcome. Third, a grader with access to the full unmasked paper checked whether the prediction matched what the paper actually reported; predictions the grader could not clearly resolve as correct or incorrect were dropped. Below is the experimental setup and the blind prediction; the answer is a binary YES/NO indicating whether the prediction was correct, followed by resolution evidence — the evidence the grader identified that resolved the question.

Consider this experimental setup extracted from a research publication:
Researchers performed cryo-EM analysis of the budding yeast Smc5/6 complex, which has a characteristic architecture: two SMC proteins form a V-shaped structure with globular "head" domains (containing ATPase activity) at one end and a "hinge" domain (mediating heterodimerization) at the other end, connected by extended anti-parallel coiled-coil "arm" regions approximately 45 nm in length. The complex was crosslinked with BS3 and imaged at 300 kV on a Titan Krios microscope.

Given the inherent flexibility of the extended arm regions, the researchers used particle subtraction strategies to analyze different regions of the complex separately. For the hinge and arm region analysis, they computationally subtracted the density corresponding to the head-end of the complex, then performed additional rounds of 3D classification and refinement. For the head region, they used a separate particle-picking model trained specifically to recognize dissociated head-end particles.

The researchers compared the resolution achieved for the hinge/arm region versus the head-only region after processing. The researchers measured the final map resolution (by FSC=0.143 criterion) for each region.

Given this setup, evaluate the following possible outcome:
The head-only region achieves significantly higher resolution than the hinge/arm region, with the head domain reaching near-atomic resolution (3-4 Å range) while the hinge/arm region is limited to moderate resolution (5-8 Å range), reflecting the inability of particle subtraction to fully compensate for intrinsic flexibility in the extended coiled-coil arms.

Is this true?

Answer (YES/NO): NO